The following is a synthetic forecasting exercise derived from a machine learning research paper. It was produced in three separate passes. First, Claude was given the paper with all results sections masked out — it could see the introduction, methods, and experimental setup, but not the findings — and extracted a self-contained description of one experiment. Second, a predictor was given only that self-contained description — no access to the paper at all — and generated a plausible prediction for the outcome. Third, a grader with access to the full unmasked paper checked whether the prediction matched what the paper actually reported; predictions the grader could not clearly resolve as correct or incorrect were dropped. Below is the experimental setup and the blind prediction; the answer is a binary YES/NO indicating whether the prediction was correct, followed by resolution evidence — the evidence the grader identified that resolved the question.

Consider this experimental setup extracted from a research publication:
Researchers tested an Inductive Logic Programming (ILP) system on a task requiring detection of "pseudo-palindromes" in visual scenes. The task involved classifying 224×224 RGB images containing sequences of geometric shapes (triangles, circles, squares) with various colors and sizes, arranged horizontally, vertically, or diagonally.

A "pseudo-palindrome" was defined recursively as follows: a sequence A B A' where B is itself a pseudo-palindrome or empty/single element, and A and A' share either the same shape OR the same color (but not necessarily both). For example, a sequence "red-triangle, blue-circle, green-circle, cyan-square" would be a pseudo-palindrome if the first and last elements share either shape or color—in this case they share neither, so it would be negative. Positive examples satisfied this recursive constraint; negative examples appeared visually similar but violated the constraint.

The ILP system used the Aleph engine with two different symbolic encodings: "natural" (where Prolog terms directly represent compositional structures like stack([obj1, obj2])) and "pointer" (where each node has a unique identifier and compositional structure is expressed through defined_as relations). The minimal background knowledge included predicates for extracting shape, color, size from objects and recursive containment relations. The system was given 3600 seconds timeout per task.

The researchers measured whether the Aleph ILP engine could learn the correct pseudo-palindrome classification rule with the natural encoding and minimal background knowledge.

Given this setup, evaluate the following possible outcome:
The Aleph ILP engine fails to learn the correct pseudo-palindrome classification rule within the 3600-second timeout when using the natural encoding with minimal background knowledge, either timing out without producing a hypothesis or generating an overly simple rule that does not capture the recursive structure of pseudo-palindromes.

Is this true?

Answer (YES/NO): NO